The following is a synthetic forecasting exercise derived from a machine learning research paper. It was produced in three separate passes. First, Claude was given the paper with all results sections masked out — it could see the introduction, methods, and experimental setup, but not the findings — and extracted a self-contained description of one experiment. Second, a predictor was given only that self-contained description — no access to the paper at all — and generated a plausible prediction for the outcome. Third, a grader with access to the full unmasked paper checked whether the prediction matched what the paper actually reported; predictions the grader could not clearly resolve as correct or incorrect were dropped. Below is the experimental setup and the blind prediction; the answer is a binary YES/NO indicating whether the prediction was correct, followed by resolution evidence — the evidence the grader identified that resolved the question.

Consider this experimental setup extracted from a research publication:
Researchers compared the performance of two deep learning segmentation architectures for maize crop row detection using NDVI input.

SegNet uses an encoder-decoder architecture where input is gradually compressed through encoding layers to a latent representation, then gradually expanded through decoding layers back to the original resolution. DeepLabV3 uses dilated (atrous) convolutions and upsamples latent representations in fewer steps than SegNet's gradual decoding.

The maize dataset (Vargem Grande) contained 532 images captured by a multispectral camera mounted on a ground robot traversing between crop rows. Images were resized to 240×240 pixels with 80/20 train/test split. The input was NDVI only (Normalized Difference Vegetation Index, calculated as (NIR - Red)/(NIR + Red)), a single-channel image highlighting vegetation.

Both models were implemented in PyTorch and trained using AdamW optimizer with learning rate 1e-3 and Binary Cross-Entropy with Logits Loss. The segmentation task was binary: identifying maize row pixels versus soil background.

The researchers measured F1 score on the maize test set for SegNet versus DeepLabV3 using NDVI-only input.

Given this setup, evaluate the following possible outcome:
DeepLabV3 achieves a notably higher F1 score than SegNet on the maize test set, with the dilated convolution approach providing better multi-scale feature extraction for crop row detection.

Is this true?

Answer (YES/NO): NO